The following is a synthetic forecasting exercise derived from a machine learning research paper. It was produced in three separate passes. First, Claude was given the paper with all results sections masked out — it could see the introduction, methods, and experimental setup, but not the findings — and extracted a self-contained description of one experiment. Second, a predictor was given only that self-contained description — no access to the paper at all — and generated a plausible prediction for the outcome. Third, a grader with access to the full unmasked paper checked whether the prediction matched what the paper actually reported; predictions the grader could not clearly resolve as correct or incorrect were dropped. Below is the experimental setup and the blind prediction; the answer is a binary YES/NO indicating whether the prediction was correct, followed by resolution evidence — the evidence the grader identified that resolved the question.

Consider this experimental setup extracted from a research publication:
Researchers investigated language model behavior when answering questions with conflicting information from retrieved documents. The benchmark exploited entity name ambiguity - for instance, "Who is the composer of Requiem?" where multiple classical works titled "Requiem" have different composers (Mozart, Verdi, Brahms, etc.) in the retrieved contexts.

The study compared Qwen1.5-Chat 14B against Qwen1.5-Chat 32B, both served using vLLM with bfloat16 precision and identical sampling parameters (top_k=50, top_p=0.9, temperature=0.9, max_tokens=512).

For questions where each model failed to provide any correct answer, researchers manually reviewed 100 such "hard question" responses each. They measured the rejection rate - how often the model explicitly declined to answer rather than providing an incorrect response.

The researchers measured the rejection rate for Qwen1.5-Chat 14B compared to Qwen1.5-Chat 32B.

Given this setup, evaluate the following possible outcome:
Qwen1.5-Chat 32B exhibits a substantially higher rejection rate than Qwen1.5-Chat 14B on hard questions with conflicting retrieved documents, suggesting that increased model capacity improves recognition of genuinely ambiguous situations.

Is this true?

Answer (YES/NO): NO